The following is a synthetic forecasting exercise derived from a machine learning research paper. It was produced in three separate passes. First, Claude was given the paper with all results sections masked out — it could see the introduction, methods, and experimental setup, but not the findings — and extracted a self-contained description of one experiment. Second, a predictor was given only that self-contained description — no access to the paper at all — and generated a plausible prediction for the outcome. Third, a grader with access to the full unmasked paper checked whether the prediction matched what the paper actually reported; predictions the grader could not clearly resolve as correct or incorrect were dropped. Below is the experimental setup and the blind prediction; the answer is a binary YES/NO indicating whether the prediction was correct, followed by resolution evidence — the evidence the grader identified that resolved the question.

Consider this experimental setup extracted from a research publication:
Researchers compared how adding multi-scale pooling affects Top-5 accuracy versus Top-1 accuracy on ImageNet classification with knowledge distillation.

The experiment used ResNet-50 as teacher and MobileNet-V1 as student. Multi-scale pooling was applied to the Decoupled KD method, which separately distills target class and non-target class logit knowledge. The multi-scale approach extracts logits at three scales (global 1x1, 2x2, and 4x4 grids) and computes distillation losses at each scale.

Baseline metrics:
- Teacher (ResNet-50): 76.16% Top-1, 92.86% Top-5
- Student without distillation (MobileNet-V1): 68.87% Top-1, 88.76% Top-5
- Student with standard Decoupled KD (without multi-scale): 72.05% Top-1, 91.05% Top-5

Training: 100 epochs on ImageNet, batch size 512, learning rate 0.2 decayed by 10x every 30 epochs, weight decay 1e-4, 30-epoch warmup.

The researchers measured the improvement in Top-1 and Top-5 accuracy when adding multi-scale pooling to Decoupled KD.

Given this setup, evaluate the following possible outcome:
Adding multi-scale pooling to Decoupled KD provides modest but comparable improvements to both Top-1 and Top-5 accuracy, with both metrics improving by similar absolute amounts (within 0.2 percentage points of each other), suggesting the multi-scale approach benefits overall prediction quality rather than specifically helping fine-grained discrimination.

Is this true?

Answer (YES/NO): NO